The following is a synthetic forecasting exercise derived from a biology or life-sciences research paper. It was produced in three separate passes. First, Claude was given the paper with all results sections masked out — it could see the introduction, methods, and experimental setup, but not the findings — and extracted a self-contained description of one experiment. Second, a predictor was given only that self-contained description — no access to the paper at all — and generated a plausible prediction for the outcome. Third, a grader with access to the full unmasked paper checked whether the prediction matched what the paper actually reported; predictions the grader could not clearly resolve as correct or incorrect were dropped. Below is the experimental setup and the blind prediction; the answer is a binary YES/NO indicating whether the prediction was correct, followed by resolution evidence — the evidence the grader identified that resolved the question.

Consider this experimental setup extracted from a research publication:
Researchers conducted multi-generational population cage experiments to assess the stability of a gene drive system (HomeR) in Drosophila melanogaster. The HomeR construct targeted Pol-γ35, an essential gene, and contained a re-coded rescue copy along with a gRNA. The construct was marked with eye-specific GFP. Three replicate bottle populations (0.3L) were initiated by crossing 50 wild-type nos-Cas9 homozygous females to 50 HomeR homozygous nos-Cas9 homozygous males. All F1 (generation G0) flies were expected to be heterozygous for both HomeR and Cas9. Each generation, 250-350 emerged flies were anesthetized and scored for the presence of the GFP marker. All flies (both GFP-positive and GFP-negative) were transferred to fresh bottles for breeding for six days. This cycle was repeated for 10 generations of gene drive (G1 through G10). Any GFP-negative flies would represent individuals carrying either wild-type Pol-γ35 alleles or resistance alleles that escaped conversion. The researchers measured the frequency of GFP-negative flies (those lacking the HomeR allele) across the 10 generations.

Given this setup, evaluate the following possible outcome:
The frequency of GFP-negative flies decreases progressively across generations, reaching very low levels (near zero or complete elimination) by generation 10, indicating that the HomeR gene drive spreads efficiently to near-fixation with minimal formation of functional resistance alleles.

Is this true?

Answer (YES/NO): YES